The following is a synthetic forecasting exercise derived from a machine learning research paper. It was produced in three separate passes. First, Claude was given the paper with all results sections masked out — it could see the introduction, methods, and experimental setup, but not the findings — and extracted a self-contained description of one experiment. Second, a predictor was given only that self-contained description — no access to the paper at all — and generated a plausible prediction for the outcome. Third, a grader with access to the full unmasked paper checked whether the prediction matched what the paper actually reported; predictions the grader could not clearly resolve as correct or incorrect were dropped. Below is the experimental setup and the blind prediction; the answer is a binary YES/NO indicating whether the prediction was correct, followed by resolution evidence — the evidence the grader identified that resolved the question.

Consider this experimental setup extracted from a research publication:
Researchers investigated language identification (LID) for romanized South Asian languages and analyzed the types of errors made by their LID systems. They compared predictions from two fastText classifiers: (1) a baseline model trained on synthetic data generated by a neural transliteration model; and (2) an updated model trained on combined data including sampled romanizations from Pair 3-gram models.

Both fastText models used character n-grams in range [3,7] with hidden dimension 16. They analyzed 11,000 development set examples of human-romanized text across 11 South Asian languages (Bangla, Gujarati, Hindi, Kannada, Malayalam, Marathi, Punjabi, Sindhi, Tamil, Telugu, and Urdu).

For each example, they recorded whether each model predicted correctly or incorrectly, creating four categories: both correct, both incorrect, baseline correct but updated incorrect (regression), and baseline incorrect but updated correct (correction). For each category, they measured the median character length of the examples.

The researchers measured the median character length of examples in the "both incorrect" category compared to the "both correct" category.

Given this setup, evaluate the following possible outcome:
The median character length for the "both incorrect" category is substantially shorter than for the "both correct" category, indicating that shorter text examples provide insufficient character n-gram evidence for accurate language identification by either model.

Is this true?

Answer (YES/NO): YES